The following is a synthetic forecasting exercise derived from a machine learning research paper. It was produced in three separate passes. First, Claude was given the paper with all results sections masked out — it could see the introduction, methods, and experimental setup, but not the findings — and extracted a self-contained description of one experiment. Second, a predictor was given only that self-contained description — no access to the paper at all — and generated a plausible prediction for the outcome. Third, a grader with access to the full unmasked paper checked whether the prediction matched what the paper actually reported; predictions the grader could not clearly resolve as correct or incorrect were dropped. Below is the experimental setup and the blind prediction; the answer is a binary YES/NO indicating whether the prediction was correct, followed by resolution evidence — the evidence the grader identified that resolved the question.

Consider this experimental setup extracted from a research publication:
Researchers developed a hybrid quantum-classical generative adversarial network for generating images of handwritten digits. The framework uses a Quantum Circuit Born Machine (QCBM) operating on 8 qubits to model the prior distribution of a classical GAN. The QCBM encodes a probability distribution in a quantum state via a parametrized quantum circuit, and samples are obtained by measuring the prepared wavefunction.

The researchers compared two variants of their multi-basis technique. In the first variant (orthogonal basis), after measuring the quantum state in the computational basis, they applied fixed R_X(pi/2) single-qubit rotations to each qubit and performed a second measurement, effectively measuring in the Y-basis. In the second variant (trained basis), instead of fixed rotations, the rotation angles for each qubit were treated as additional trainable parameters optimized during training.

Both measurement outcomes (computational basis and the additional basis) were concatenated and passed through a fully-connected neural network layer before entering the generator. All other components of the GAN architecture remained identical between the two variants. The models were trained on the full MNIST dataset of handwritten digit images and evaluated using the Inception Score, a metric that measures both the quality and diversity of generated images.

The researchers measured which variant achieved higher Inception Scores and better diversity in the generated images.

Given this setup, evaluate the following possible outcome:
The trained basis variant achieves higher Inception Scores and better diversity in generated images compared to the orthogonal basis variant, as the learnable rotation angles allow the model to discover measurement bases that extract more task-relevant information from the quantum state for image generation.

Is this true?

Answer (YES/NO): YES